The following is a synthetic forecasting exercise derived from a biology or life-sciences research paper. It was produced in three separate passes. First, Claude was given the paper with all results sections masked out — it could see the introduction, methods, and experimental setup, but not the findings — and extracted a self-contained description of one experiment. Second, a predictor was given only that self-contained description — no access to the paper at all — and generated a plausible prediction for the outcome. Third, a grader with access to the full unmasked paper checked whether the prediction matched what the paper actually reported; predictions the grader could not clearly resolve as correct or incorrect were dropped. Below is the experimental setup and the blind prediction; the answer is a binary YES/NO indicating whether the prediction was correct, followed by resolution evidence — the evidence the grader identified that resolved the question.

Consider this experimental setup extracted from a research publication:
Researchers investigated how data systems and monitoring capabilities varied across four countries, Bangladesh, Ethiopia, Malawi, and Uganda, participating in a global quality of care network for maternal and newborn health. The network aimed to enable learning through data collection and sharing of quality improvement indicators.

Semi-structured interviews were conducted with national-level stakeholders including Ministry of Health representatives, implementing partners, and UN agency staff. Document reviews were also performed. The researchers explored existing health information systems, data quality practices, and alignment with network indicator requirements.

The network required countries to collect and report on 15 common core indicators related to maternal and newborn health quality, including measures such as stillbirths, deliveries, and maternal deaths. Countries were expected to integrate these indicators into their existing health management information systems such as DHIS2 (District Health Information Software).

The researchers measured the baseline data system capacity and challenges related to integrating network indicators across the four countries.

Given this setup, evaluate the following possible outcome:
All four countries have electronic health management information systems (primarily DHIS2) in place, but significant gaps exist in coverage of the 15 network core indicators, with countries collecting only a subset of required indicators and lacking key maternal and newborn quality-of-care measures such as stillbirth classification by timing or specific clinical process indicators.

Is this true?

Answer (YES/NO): NO